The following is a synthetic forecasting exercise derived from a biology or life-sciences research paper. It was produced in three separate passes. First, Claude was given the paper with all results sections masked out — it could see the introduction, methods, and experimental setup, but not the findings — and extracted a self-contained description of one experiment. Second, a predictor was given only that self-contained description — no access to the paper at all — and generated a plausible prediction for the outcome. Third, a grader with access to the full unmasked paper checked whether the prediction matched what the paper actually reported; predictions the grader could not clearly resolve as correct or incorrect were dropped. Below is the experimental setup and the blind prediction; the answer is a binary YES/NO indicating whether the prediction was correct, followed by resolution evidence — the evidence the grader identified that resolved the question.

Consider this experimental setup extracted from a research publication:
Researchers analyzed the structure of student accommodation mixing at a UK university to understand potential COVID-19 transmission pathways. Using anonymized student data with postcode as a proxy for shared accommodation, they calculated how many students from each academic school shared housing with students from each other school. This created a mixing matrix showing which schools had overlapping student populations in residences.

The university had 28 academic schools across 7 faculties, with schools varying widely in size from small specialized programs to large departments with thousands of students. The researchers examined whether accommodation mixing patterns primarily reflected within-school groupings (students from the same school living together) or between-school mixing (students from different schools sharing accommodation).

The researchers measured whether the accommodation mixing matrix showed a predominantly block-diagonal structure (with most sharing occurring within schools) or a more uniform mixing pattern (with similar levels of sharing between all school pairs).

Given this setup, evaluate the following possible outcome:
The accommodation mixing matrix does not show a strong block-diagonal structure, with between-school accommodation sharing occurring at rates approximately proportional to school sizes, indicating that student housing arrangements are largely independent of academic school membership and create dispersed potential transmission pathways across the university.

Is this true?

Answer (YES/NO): NO